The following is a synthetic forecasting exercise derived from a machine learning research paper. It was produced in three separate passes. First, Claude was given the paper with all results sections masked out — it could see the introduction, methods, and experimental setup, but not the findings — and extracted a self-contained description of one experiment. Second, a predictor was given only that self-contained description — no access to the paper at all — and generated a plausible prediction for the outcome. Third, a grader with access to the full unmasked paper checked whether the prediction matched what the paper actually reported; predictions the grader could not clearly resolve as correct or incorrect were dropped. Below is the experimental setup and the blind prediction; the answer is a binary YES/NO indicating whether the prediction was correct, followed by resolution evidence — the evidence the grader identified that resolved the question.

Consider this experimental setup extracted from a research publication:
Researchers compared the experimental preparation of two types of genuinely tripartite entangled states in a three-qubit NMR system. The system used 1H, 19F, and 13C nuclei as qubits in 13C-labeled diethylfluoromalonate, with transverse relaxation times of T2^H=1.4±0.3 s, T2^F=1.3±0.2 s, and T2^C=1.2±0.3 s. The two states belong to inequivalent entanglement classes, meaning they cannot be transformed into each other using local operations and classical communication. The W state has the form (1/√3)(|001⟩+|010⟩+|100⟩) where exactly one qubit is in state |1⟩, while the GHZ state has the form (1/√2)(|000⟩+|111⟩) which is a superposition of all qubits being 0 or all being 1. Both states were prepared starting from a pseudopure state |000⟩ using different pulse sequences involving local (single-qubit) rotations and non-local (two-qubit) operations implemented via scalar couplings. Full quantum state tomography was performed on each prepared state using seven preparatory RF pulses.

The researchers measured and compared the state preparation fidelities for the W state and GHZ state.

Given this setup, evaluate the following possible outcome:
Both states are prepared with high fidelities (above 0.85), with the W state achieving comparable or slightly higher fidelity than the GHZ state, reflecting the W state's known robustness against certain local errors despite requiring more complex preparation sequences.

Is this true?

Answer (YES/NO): NO